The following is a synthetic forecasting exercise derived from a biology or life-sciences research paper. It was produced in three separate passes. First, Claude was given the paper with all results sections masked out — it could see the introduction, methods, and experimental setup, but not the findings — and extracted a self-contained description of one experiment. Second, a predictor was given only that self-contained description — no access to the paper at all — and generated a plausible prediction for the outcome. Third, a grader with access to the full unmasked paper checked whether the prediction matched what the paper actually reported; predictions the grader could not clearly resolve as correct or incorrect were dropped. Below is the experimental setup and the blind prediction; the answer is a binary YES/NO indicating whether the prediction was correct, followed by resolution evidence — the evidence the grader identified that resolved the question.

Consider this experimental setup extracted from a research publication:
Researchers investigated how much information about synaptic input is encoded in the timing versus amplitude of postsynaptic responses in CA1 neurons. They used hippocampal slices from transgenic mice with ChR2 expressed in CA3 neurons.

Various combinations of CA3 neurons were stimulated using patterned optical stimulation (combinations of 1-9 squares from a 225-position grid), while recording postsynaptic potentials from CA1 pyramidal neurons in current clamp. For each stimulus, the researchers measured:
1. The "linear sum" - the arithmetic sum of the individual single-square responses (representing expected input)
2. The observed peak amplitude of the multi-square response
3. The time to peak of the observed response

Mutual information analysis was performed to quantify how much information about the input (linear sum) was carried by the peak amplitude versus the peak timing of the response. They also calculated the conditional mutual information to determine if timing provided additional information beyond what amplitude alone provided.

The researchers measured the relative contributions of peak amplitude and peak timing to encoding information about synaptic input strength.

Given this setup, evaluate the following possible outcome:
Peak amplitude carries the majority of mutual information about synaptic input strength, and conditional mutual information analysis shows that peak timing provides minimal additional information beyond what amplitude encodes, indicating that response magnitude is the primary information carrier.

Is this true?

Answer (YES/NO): NO